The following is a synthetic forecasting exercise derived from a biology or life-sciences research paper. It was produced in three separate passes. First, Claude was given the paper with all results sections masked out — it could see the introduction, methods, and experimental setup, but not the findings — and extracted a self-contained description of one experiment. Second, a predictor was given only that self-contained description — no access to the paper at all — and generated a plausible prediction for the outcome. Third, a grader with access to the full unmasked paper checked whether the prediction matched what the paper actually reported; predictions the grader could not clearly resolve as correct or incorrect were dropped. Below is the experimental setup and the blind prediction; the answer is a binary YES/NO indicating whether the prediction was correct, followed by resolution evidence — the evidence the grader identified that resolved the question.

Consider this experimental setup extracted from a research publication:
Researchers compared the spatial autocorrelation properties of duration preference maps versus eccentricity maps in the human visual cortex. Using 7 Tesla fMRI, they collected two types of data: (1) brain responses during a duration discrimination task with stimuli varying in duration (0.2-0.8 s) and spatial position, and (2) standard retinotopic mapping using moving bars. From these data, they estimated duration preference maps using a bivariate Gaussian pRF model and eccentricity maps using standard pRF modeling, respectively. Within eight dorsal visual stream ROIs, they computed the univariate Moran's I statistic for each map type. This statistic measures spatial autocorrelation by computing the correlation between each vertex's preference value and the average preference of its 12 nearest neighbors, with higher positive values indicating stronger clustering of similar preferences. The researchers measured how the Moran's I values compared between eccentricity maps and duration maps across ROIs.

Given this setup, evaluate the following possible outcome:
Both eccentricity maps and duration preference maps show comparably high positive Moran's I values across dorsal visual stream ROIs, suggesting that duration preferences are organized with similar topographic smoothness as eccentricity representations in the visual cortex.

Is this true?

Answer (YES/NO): NO